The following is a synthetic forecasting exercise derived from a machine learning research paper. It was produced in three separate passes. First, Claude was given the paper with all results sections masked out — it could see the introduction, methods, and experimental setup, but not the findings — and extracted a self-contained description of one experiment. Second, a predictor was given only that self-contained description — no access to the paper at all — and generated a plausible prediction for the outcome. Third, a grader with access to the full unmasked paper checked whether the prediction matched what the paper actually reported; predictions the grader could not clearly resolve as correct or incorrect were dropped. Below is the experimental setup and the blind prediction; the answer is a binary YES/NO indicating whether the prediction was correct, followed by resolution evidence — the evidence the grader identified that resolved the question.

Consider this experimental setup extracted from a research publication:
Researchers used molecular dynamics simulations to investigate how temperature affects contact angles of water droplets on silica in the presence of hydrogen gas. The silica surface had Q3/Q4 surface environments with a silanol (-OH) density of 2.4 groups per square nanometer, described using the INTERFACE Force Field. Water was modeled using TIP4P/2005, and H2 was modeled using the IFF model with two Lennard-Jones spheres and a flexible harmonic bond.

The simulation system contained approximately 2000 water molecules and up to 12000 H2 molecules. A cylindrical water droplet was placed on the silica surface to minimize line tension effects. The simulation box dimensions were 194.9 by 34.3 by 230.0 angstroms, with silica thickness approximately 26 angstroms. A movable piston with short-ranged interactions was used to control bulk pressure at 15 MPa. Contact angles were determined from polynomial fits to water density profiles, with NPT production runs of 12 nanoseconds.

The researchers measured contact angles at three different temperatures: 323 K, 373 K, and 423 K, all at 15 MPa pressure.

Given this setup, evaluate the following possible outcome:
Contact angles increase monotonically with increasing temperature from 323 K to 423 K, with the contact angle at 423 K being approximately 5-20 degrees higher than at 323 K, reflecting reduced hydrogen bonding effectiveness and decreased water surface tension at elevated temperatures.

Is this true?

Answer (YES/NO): NO